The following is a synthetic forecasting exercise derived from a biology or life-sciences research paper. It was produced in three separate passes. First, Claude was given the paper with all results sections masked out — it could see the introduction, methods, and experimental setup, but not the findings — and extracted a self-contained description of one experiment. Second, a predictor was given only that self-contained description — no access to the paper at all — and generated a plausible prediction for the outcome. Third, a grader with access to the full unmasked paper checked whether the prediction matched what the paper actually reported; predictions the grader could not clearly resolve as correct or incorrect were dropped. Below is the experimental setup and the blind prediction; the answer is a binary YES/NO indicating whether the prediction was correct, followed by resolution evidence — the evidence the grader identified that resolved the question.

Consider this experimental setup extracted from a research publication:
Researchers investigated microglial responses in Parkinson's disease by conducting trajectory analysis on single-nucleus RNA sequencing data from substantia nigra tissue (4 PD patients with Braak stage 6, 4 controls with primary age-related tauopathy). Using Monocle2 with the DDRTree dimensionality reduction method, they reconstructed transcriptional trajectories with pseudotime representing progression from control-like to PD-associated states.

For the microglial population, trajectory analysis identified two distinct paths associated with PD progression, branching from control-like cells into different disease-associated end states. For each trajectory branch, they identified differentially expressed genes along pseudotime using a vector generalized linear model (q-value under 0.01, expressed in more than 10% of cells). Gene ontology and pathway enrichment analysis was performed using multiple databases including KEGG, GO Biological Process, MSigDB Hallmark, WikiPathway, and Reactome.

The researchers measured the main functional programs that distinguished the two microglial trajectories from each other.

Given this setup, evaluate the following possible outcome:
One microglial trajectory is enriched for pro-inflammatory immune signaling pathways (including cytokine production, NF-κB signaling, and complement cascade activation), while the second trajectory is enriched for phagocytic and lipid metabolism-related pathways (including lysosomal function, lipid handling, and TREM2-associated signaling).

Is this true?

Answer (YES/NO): NO